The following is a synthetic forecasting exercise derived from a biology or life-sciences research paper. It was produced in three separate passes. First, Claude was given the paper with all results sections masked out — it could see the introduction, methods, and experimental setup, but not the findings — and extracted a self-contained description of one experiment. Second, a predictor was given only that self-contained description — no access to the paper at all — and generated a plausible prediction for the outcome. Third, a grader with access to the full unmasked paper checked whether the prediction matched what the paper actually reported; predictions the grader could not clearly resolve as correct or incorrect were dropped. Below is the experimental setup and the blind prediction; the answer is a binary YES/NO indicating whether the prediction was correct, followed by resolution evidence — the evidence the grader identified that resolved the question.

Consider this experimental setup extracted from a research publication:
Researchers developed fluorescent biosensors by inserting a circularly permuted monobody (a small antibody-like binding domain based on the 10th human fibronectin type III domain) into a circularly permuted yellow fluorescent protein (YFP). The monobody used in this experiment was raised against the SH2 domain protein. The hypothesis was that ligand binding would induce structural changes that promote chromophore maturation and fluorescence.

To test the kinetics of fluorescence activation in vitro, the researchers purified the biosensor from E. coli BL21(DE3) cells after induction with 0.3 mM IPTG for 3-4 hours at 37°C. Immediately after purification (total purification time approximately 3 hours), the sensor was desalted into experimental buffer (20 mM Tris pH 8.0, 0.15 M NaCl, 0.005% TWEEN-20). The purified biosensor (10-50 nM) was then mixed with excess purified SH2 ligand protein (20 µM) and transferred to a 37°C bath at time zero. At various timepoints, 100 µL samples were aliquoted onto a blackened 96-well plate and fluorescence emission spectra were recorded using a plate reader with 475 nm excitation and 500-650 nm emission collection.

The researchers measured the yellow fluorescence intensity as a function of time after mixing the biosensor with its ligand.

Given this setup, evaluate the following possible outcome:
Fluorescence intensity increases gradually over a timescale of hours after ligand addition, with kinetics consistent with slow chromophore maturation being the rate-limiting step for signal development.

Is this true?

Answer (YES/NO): YES